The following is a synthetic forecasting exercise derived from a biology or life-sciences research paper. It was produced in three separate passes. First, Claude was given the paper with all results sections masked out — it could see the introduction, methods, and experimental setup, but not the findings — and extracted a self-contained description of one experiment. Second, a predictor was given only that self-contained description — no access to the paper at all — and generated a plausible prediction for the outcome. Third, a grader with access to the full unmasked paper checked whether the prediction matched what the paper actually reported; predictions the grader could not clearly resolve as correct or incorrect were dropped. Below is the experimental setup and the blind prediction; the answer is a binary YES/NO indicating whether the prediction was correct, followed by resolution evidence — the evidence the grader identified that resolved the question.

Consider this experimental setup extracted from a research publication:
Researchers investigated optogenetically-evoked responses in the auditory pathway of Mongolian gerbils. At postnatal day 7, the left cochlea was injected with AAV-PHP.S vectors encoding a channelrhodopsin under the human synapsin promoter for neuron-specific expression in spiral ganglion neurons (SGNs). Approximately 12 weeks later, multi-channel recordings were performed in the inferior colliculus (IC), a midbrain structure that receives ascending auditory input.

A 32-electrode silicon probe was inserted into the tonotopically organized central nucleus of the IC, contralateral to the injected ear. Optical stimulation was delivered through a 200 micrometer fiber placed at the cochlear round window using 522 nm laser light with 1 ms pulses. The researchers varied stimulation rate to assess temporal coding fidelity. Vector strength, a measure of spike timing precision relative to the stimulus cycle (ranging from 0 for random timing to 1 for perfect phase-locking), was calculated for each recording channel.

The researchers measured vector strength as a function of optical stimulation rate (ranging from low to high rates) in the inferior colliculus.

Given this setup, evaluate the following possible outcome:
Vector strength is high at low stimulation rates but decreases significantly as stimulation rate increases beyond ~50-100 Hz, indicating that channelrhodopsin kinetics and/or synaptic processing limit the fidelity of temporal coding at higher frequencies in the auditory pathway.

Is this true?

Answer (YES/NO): YES